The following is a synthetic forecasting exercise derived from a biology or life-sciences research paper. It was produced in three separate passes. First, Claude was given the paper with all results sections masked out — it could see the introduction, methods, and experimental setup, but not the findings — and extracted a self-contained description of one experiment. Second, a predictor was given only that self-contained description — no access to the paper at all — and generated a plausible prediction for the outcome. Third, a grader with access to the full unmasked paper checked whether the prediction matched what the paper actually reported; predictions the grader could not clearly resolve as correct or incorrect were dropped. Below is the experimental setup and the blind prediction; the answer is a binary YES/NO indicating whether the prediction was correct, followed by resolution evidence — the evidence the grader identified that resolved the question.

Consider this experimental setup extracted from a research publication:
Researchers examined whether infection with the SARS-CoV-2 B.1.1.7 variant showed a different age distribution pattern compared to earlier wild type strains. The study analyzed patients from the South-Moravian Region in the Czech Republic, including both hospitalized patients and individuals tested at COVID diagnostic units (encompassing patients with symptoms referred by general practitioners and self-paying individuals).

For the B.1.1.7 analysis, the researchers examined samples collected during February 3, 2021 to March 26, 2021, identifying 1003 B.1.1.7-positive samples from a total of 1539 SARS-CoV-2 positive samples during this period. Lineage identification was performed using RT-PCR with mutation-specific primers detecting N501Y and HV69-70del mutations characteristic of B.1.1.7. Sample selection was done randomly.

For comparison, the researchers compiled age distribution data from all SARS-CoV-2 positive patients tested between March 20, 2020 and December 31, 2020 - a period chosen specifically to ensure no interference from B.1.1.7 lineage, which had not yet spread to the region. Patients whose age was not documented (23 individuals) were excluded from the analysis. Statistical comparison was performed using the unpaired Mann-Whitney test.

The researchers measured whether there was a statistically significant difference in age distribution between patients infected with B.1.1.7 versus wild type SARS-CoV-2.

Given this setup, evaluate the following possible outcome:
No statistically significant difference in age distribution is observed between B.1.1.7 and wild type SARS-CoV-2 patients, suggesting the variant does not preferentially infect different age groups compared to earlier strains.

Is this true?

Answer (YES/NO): NO